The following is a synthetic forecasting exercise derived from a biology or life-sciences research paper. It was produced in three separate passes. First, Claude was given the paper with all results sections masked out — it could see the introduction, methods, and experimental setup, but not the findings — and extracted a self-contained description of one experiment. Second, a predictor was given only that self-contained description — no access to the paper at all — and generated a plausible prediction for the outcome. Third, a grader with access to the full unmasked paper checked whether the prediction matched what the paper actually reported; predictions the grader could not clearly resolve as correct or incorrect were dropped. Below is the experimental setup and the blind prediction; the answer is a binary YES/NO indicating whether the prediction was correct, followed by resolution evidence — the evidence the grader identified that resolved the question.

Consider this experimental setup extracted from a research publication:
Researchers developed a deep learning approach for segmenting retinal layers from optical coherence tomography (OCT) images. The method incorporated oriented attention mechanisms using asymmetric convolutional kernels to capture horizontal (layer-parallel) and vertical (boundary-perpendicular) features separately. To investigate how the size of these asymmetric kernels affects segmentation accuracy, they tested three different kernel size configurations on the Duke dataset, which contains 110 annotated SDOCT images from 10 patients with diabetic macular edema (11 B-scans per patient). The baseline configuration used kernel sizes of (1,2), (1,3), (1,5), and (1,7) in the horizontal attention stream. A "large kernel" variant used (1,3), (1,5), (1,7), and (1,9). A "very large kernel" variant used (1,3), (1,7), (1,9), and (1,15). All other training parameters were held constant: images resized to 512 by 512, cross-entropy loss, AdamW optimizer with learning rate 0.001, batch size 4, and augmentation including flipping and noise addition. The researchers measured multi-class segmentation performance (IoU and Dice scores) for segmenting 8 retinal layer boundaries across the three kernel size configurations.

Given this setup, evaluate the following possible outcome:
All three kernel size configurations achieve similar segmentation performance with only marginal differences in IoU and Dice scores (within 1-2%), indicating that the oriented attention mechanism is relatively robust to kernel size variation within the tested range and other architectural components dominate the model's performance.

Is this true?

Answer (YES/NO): NO